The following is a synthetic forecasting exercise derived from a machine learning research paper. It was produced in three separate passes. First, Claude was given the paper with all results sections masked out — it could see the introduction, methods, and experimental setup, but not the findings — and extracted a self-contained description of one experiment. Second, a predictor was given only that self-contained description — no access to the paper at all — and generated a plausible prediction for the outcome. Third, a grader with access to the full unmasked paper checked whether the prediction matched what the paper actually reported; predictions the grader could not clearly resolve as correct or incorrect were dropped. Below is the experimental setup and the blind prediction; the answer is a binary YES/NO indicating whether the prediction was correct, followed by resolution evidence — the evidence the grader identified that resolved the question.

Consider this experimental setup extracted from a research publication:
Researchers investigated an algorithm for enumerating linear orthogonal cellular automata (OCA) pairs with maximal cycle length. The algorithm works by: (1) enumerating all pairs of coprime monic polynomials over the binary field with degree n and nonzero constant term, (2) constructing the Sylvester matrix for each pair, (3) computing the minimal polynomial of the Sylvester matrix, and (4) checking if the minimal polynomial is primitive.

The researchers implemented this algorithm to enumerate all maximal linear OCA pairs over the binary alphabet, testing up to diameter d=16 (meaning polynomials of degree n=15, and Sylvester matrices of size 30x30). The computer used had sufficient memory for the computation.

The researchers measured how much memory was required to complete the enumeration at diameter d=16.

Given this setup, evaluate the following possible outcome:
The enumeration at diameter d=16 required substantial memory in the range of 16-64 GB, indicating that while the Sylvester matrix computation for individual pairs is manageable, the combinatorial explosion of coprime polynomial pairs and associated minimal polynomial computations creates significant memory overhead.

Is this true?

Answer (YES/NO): YES